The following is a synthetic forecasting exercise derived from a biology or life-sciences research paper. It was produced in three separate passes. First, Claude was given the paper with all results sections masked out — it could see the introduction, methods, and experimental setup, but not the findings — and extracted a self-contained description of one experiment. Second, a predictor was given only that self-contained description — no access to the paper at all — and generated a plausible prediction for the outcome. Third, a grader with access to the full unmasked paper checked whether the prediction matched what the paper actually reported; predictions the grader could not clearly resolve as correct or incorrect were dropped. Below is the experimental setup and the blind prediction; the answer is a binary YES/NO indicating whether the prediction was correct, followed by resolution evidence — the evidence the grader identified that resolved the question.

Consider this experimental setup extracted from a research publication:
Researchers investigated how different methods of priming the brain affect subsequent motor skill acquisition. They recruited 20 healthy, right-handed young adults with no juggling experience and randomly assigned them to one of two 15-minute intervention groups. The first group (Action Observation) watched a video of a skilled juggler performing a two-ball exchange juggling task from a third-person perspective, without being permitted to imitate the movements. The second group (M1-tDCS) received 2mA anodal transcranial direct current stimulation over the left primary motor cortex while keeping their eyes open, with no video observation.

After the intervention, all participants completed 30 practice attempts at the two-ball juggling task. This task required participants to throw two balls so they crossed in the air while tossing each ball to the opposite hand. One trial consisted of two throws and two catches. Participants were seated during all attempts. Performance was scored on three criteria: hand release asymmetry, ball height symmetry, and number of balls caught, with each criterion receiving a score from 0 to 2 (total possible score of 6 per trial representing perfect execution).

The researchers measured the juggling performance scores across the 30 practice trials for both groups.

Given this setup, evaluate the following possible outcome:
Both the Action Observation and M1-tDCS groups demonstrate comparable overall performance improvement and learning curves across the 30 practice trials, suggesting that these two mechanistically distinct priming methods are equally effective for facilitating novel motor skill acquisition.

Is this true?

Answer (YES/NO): NO